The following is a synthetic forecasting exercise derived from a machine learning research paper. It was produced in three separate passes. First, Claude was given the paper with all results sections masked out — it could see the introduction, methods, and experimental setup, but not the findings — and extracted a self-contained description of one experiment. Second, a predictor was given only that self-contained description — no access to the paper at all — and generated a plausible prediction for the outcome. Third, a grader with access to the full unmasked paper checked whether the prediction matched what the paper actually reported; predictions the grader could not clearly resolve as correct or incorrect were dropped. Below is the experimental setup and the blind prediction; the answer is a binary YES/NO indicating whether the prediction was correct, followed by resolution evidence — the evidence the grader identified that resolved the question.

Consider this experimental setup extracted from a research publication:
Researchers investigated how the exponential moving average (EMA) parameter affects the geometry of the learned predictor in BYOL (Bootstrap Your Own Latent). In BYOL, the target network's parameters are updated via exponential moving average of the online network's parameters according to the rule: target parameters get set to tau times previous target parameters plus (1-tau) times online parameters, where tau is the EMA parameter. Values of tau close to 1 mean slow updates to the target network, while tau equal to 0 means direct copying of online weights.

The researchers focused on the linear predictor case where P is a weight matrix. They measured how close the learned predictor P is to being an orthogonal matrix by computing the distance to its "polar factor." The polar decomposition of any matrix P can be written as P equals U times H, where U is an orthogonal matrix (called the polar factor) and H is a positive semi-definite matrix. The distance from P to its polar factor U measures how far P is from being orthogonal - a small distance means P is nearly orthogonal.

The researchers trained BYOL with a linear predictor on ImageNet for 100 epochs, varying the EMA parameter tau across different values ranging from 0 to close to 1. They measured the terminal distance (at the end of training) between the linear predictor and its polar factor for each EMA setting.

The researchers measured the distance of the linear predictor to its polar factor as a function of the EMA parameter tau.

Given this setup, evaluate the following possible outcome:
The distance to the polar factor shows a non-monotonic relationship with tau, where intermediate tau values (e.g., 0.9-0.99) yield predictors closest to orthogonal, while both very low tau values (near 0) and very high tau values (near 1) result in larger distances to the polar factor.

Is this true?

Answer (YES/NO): NO